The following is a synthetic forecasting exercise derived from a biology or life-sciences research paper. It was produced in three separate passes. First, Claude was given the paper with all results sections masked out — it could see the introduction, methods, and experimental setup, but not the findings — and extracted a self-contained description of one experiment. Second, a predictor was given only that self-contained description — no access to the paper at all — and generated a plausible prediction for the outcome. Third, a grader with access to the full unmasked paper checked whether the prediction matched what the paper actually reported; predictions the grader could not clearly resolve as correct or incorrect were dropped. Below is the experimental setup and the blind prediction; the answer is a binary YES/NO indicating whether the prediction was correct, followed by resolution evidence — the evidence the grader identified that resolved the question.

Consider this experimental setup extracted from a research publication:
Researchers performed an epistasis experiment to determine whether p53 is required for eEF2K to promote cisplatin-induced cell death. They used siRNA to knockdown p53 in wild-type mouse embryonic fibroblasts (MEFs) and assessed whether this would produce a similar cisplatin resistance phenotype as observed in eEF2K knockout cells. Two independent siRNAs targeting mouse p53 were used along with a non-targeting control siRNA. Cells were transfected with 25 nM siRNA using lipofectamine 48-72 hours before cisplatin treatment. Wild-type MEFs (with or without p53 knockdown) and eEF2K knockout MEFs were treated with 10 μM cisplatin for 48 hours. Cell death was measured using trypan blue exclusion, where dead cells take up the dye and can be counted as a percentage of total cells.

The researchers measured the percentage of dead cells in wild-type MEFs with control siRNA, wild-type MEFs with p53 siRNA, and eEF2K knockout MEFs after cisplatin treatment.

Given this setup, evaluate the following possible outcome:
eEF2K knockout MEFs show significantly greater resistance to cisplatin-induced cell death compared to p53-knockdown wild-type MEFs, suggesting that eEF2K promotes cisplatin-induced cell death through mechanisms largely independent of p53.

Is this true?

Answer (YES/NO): NO